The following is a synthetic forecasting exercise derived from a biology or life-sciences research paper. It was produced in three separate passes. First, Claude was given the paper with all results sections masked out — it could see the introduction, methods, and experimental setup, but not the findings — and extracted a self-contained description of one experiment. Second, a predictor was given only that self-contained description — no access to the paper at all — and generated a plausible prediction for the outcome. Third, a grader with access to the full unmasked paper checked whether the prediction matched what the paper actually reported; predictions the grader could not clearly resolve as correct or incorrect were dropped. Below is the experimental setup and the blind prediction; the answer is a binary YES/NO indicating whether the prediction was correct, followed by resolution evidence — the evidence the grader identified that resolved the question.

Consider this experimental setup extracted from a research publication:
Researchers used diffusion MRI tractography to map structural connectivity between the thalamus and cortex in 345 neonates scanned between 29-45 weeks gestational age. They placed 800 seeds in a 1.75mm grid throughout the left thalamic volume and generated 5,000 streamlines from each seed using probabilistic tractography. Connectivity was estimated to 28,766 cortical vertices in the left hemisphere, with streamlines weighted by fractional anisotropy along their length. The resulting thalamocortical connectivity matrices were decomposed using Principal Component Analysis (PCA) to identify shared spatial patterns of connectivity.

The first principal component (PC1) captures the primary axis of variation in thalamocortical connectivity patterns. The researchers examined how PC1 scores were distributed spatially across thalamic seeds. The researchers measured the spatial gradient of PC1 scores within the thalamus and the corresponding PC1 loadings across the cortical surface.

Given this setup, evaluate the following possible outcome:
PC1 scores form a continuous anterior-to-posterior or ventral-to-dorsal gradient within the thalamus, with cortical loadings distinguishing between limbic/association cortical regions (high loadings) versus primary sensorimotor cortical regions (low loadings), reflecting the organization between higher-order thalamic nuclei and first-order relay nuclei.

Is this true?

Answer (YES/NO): NO